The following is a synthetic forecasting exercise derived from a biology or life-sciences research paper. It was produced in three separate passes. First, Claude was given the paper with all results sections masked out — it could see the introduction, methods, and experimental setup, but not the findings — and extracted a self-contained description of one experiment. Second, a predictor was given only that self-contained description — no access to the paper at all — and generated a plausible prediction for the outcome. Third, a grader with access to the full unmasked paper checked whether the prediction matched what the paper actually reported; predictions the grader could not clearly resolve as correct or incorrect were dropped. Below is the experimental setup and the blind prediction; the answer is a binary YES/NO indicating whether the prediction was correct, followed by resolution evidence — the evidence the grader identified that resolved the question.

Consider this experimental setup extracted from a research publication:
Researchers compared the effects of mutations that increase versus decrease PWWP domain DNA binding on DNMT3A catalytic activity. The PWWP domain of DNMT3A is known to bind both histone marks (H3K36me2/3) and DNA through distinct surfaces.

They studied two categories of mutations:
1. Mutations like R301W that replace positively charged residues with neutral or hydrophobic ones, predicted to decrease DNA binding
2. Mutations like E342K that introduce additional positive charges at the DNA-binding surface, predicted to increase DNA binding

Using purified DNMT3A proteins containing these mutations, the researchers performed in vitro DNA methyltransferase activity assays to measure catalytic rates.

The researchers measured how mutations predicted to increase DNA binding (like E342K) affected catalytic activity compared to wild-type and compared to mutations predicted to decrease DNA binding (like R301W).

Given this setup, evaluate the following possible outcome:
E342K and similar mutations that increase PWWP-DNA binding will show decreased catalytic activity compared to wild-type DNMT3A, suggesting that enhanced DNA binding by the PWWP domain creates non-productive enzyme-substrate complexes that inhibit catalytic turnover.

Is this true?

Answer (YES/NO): NO